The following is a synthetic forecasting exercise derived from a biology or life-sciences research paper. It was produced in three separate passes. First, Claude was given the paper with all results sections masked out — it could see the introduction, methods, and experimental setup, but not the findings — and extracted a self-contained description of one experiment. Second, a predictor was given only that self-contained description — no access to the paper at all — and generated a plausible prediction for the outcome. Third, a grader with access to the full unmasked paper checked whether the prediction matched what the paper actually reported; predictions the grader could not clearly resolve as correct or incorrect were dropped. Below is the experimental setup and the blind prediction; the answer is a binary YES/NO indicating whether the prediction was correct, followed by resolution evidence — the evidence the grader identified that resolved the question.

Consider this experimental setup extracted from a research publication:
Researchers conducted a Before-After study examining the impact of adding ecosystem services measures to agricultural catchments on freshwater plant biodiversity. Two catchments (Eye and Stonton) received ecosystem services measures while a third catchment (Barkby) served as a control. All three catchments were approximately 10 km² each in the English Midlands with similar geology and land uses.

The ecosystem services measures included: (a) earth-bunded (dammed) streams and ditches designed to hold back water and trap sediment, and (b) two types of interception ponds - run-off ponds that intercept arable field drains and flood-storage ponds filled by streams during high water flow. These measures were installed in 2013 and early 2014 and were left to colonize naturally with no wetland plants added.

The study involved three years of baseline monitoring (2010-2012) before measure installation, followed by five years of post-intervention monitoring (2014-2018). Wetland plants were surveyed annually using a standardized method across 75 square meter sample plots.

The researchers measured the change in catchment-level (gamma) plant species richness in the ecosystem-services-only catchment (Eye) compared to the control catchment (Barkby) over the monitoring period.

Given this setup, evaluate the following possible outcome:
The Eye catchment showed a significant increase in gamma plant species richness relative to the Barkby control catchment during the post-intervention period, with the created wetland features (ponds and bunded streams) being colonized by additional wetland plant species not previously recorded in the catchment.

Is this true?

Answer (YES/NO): NO